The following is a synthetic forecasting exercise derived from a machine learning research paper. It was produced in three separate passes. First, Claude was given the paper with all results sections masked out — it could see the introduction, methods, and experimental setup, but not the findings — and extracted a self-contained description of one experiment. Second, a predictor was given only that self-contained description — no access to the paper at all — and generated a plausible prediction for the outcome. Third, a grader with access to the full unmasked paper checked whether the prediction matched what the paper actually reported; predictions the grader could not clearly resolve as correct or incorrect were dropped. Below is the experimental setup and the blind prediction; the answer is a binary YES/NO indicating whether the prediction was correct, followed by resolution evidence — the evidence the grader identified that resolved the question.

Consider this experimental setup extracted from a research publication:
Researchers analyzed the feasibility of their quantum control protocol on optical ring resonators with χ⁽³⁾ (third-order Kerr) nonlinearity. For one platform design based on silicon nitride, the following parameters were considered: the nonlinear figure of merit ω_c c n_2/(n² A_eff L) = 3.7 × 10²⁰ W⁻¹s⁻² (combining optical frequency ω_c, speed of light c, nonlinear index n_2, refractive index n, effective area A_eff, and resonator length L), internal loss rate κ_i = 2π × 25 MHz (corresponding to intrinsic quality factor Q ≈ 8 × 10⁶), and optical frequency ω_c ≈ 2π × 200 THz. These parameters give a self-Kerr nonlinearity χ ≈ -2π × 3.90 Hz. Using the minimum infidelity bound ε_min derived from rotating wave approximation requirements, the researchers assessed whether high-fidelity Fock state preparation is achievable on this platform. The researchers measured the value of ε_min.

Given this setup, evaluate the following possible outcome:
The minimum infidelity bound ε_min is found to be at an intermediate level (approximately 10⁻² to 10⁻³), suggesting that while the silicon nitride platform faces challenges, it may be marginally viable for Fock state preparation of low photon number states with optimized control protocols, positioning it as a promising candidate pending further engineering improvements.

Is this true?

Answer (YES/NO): NO